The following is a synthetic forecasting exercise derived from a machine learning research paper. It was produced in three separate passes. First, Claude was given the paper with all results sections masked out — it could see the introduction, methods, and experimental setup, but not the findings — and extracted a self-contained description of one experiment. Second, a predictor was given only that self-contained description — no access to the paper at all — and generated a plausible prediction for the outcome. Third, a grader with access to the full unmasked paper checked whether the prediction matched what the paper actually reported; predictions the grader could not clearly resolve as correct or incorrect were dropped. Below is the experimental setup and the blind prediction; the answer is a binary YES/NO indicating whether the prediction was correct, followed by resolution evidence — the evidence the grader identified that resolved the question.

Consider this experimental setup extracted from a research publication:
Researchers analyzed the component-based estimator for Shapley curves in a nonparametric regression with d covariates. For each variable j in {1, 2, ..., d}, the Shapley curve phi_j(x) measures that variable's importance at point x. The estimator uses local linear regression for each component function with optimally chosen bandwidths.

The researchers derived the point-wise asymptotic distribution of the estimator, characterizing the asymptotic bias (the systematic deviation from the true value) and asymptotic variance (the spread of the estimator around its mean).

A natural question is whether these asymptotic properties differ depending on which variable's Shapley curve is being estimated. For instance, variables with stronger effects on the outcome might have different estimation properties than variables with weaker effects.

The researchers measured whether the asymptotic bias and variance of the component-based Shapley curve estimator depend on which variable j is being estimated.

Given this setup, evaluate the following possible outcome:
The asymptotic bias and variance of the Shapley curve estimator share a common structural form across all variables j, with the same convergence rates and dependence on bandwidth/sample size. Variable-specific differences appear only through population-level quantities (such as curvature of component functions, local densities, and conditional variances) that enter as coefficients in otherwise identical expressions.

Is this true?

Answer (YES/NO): NO